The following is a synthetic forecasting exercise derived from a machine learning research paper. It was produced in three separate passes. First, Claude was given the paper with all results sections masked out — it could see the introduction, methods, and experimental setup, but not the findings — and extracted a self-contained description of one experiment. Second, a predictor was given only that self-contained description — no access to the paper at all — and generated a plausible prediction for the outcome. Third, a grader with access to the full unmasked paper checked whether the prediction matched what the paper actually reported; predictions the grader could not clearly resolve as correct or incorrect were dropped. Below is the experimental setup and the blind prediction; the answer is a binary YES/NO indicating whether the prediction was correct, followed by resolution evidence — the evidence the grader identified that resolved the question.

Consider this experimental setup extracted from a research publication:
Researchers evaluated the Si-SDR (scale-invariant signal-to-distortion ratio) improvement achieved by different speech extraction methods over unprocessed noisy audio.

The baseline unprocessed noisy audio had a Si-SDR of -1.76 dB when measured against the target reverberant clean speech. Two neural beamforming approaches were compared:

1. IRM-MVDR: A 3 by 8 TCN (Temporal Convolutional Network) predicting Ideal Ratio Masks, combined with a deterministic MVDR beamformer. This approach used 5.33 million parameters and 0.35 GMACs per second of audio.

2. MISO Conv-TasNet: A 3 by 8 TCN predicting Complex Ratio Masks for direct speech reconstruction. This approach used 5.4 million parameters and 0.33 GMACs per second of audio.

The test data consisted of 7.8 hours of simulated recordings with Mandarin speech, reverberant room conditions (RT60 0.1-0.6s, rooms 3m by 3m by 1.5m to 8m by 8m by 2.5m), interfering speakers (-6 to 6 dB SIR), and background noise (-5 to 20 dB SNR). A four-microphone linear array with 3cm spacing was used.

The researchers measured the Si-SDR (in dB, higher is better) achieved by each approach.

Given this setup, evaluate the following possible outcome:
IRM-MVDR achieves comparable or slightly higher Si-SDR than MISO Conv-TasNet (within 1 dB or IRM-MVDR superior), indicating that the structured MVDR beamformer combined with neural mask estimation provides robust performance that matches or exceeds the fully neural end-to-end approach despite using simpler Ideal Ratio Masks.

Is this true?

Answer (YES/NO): NO